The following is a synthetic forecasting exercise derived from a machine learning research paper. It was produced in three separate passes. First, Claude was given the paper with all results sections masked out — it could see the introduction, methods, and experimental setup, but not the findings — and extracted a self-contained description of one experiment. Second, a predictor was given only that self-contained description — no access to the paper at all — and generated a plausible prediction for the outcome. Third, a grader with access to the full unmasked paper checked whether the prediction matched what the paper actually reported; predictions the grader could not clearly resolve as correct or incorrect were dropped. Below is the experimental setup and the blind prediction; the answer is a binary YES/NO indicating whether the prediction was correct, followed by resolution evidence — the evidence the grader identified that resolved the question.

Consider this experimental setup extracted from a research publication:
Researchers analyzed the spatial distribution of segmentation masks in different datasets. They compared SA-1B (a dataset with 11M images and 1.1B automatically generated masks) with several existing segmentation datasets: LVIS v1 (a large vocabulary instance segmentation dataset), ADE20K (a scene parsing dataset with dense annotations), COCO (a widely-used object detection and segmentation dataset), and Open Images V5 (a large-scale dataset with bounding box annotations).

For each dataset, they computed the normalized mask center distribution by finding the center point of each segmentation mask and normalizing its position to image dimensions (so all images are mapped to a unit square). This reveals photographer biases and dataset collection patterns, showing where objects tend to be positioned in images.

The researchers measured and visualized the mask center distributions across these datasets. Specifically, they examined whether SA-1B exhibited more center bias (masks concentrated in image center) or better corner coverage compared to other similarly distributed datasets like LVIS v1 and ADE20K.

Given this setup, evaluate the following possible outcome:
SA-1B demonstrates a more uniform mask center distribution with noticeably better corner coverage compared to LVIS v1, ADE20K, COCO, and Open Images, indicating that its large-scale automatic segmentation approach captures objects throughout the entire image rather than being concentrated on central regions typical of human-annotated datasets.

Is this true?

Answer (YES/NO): YES